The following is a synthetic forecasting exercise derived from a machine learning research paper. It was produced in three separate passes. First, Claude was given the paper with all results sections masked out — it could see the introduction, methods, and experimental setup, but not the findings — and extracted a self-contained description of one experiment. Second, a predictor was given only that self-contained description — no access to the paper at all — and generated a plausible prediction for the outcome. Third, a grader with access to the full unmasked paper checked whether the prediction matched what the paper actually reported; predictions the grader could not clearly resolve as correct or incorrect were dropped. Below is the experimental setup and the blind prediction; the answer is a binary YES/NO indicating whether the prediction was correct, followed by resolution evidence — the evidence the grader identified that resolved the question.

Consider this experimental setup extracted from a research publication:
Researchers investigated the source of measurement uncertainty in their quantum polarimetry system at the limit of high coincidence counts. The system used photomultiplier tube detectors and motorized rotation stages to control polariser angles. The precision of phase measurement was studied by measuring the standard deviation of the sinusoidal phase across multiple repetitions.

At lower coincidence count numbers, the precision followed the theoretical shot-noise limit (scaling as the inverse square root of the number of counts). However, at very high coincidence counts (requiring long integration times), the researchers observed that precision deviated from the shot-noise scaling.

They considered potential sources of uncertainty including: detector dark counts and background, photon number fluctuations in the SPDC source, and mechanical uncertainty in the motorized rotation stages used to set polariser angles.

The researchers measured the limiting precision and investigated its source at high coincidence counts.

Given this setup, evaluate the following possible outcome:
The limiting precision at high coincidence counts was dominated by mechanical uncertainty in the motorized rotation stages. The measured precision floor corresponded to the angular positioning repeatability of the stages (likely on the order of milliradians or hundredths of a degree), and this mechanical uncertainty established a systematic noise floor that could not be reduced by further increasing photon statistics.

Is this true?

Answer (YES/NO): YES